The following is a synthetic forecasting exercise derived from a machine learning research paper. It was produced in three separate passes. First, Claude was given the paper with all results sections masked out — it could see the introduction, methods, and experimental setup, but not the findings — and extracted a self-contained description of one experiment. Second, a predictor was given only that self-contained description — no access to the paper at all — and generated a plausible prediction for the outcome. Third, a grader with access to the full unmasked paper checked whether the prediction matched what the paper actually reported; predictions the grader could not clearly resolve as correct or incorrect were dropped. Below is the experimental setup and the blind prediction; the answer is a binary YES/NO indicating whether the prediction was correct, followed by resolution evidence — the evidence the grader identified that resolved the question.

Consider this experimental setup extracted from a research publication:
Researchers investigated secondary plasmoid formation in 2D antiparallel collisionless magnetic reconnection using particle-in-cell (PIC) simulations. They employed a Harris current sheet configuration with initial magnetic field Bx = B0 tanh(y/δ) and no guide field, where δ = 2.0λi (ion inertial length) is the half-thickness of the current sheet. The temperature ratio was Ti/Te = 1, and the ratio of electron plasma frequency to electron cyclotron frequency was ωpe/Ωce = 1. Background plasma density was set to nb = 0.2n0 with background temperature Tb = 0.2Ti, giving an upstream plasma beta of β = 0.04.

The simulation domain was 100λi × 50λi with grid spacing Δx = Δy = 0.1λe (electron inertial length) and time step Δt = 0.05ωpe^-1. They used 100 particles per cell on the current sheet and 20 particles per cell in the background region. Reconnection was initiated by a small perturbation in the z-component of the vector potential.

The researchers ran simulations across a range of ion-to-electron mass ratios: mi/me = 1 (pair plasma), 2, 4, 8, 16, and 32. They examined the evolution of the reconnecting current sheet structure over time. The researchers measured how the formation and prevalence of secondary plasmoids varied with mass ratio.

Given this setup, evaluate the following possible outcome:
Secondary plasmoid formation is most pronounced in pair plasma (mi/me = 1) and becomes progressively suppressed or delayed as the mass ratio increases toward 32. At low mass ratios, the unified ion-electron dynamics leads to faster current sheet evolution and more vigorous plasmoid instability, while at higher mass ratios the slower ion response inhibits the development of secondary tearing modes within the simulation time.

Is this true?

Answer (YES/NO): YES